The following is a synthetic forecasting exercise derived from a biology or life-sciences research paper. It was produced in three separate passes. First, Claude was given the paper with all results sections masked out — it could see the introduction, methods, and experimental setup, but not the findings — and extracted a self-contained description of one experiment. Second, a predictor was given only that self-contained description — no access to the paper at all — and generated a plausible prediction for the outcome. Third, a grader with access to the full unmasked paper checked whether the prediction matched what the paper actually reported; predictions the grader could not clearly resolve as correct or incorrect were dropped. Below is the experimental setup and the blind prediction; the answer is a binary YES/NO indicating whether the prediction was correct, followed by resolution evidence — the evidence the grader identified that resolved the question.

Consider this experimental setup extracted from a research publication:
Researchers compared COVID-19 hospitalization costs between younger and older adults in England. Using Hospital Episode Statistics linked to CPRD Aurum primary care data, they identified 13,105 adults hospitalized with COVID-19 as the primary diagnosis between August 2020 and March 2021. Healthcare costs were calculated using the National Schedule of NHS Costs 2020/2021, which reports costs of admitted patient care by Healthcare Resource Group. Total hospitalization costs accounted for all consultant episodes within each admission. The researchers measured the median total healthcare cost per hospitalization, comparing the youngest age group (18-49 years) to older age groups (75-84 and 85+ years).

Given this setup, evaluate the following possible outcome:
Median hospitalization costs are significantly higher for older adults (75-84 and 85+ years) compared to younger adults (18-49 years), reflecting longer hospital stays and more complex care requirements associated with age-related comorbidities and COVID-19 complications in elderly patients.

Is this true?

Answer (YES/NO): NO